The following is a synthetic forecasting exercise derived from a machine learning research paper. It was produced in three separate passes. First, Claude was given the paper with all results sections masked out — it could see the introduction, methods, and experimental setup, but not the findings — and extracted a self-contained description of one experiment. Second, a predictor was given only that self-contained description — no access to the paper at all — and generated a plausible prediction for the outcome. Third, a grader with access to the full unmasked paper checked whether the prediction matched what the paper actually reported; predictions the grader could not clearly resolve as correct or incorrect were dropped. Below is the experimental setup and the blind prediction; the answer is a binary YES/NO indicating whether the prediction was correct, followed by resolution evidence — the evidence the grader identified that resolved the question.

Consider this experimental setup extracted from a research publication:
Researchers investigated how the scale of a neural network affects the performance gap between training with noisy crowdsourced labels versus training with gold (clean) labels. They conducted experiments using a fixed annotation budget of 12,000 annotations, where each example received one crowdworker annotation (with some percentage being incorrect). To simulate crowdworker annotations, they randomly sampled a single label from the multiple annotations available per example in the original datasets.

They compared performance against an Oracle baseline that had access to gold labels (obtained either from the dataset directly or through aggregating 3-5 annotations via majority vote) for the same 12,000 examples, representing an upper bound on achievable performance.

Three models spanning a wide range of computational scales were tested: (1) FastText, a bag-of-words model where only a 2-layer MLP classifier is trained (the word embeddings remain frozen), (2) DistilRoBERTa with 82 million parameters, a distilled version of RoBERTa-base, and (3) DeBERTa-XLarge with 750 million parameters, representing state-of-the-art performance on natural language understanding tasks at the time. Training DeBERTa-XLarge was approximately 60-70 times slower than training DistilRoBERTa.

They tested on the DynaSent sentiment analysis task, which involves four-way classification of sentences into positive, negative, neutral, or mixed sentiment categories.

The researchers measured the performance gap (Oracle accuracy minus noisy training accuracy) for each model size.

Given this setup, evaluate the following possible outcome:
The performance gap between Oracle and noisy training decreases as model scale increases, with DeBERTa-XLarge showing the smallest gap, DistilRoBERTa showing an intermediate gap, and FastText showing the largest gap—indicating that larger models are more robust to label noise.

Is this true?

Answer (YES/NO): NO